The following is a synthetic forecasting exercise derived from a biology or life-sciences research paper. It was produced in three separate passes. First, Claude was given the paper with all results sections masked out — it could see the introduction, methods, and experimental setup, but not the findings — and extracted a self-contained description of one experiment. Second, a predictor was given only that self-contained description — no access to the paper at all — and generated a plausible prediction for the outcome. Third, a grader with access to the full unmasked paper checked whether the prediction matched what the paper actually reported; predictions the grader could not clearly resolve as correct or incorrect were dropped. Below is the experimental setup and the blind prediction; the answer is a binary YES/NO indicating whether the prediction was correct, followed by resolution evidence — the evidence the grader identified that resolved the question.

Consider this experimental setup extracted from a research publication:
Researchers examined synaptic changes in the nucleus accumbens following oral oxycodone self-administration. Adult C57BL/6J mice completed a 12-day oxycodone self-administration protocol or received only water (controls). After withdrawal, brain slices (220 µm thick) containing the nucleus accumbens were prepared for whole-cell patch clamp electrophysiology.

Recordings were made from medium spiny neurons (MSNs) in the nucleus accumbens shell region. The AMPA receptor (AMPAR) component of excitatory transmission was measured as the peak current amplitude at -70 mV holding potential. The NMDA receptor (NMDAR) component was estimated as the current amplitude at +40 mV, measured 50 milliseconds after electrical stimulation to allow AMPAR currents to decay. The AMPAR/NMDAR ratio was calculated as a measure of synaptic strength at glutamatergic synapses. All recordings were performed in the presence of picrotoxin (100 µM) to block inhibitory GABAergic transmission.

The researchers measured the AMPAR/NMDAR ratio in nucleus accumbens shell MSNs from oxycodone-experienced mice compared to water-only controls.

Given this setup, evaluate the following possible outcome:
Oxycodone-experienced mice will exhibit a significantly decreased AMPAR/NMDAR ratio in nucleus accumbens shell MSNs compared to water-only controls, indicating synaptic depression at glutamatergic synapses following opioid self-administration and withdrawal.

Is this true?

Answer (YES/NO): NO